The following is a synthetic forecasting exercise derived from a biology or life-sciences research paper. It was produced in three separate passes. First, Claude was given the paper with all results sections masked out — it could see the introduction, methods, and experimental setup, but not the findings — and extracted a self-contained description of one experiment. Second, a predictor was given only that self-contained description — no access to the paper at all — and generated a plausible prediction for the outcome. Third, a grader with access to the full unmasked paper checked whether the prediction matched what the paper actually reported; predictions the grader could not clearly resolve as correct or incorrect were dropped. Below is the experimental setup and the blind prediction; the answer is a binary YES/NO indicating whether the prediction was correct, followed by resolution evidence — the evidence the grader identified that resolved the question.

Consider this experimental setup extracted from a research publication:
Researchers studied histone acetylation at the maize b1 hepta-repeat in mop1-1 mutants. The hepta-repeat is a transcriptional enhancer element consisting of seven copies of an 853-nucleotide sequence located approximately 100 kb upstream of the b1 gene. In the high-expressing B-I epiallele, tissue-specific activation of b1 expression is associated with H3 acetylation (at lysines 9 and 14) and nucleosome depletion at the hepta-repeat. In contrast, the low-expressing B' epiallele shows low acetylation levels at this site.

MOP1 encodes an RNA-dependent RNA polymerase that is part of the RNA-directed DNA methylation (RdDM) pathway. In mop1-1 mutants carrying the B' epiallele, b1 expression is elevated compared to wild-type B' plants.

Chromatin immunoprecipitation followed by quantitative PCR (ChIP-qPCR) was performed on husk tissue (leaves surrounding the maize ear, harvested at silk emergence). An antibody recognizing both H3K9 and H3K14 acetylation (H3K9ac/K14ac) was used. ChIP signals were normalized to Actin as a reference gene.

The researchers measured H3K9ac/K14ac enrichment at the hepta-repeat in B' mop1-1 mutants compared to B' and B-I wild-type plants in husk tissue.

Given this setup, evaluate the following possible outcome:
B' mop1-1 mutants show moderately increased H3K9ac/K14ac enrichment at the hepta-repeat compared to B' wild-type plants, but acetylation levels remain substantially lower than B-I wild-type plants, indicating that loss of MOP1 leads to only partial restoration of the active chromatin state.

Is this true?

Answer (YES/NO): YES